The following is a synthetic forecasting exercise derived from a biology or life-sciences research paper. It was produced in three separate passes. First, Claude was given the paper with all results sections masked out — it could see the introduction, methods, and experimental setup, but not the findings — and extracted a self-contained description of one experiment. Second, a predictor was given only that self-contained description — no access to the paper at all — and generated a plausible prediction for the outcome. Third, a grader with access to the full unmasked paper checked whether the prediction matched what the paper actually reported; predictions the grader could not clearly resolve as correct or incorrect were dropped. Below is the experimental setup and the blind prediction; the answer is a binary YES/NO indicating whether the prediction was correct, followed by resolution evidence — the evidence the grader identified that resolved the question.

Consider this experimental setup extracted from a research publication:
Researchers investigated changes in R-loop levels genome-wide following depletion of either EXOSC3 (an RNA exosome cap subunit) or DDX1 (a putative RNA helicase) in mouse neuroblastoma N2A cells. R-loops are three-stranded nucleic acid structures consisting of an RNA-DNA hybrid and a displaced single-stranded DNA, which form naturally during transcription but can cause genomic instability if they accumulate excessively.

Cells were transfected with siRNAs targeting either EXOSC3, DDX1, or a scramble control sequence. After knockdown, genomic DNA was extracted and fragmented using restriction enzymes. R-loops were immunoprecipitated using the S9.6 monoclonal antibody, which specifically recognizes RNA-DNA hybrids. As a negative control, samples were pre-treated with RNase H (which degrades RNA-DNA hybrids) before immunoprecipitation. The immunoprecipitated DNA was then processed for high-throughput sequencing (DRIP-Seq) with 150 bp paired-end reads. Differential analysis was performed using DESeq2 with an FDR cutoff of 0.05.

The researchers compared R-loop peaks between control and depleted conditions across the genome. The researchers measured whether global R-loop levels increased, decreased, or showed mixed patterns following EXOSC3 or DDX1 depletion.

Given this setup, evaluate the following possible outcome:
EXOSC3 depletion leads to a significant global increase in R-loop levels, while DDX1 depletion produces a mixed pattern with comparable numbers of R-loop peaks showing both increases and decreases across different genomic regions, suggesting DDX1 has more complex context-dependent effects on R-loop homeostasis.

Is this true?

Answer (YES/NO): NO